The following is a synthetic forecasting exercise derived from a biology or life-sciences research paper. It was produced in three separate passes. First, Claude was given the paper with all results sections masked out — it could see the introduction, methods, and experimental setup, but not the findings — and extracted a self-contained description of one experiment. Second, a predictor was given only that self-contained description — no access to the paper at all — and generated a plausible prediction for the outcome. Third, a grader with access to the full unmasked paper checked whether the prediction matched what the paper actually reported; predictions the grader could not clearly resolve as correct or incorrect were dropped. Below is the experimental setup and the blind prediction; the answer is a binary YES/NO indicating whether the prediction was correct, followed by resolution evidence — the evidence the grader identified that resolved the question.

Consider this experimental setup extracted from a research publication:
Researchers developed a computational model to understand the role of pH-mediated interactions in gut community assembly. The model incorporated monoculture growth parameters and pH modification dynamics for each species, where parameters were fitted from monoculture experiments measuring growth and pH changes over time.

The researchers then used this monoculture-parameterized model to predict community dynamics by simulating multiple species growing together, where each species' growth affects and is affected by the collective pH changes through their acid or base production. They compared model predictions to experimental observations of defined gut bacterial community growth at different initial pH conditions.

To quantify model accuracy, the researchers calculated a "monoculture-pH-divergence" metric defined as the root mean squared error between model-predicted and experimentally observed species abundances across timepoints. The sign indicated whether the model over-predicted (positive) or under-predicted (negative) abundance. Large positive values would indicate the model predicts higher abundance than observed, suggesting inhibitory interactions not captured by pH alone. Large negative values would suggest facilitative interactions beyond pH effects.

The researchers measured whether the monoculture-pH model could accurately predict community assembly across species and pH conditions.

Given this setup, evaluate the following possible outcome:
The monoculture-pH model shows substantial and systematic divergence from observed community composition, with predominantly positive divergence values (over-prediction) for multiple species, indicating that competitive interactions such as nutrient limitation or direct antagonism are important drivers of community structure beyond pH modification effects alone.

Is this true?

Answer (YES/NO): NO